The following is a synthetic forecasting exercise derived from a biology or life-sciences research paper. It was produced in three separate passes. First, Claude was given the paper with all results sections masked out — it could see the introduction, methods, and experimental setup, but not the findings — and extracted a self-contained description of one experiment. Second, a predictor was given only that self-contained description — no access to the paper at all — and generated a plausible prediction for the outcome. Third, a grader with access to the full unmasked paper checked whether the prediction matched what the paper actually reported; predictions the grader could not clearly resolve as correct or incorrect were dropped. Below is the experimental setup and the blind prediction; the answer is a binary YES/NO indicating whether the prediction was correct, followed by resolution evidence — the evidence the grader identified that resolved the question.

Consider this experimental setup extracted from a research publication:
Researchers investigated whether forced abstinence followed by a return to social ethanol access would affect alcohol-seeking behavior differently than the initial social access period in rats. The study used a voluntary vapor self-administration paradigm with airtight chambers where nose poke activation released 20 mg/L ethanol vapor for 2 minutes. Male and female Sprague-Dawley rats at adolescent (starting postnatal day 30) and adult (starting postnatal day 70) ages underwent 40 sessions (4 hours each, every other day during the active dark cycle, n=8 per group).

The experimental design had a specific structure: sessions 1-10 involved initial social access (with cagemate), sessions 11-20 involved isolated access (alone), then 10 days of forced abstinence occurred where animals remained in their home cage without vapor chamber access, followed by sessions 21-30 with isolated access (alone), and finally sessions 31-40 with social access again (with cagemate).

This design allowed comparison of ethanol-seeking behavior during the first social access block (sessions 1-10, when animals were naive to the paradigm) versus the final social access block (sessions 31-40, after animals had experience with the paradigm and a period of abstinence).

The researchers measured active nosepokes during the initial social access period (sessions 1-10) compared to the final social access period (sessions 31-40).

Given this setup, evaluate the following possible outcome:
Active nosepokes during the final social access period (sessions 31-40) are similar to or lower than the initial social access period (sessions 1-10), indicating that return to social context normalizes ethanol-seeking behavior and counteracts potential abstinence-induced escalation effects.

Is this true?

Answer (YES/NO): YES